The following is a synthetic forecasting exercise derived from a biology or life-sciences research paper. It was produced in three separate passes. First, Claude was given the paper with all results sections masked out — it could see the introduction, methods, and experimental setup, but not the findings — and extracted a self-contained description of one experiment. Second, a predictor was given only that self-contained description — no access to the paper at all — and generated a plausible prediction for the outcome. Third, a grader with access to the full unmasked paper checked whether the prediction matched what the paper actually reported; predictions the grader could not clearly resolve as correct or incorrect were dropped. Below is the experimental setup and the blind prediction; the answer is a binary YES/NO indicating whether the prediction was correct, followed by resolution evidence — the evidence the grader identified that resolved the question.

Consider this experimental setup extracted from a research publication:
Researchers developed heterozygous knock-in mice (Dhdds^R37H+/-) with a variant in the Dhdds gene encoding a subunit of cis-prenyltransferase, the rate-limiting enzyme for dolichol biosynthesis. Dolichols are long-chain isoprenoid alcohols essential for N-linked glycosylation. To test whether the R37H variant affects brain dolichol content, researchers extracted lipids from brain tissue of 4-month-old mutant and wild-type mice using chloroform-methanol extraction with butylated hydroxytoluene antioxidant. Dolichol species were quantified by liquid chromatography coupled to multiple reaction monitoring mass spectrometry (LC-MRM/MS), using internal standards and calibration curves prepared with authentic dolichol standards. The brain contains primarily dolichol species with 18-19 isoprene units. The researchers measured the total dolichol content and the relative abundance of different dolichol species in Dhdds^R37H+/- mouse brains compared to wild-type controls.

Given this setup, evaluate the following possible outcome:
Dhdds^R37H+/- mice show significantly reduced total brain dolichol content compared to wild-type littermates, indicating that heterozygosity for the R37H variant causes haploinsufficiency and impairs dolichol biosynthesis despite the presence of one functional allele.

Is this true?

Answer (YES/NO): YES